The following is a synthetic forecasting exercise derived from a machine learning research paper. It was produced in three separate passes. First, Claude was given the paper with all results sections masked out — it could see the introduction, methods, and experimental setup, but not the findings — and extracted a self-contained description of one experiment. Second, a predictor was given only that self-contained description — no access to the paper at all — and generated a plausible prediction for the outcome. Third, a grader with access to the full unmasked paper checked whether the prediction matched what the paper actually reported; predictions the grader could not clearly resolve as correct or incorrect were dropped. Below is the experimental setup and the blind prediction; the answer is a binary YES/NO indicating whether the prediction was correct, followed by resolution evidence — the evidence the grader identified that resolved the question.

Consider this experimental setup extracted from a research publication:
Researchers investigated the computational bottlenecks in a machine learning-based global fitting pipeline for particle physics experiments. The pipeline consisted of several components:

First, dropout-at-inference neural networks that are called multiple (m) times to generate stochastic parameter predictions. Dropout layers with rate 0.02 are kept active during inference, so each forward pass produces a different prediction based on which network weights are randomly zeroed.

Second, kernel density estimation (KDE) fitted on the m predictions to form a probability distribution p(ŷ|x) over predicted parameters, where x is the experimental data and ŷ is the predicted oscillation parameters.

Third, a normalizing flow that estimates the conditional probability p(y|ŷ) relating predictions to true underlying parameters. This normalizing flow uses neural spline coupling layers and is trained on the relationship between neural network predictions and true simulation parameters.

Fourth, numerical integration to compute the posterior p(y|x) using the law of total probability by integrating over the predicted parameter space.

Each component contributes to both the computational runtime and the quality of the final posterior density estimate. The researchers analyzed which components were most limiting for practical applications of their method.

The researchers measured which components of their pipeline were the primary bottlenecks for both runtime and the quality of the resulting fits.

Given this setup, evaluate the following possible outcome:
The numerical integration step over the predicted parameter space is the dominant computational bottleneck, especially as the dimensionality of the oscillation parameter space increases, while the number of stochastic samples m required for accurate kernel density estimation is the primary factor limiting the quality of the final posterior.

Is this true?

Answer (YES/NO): NO